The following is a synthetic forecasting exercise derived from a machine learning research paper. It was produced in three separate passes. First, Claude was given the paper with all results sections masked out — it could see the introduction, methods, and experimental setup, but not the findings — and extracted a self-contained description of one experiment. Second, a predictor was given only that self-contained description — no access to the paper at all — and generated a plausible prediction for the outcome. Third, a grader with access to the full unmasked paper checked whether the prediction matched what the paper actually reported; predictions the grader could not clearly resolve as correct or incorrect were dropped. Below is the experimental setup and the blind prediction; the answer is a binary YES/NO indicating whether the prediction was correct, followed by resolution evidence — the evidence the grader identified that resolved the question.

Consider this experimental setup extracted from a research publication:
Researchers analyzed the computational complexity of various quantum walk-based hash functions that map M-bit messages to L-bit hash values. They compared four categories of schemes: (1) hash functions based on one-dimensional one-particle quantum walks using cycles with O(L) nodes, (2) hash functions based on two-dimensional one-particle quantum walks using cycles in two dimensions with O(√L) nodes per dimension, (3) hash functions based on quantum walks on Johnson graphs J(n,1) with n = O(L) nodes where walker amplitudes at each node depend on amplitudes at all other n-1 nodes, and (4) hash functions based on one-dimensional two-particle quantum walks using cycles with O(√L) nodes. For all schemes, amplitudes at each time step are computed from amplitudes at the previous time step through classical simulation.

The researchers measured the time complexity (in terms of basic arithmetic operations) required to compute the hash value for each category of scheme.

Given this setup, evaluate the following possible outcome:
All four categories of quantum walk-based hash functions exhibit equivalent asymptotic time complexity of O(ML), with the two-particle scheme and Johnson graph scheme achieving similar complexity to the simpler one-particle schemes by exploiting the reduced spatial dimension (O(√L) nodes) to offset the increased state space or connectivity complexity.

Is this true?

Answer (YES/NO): NO